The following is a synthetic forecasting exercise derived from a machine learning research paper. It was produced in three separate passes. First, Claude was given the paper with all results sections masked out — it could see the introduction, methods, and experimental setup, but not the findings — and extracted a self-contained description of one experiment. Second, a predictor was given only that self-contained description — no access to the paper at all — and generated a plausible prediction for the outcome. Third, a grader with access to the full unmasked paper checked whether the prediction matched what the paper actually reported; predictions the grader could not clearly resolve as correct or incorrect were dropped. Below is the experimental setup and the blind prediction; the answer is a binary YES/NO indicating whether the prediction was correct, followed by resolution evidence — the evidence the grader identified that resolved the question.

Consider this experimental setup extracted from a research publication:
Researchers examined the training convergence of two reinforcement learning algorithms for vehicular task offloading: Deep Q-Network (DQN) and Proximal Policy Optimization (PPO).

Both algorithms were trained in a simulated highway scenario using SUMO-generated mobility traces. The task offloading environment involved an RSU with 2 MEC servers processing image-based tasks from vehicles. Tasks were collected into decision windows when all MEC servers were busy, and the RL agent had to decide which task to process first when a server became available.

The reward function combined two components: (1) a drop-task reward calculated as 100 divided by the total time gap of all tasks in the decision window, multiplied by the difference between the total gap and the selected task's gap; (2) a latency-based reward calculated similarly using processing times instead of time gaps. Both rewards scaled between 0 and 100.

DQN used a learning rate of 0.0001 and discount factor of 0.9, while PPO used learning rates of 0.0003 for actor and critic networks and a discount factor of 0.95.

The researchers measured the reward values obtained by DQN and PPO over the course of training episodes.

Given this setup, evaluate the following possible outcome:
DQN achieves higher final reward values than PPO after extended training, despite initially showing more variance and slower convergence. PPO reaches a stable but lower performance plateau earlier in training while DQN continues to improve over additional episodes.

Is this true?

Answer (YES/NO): NO